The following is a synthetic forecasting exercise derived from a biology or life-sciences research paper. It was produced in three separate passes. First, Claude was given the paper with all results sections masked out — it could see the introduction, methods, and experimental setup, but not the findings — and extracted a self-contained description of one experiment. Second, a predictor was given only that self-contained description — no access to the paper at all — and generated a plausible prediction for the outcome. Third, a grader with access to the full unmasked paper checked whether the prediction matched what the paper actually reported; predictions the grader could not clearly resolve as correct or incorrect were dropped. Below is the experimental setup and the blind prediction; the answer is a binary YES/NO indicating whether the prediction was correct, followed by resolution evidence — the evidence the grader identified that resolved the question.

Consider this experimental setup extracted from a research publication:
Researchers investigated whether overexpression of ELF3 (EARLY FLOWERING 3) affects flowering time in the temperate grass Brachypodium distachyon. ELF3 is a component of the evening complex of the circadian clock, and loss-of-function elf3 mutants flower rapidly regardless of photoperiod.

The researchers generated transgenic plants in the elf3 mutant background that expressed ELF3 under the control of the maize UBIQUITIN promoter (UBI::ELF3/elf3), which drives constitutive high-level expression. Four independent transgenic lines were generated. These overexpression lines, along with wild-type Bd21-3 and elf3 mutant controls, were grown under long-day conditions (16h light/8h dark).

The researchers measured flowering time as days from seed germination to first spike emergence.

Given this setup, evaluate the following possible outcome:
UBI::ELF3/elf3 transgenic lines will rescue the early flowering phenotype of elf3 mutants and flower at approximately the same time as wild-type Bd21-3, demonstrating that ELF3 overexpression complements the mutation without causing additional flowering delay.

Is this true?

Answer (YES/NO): NO